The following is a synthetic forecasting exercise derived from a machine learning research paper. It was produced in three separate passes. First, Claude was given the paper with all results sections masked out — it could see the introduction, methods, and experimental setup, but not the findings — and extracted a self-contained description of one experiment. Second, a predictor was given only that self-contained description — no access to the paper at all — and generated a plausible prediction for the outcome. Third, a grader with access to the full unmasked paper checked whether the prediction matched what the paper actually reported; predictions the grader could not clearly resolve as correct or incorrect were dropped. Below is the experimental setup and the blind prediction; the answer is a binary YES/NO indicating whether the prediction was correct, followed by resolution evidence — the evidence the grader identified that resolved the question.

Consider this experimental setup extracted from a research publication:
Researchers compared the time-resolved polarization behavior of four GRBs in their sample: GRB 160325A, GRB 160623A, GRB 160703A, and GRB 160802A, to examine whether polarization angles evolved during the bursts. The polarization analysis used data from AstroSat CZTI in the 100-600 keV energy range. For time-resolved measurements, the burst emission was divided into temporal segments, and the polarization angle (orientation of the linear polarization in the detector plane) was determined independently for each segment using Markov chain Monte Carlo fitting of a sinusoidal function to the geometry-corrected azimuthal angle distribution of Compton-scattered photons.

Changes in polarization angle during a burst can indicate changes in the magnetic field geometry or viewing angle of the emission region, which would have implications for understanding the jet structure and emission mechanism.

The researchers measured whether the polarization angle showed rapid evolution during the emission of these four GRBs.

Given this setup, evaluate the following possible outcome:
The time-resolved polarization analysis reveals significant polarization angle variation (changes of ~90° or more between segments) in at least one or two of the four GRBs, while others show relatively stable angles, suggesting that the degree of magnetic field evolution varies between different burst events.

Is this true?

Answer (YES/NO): NO